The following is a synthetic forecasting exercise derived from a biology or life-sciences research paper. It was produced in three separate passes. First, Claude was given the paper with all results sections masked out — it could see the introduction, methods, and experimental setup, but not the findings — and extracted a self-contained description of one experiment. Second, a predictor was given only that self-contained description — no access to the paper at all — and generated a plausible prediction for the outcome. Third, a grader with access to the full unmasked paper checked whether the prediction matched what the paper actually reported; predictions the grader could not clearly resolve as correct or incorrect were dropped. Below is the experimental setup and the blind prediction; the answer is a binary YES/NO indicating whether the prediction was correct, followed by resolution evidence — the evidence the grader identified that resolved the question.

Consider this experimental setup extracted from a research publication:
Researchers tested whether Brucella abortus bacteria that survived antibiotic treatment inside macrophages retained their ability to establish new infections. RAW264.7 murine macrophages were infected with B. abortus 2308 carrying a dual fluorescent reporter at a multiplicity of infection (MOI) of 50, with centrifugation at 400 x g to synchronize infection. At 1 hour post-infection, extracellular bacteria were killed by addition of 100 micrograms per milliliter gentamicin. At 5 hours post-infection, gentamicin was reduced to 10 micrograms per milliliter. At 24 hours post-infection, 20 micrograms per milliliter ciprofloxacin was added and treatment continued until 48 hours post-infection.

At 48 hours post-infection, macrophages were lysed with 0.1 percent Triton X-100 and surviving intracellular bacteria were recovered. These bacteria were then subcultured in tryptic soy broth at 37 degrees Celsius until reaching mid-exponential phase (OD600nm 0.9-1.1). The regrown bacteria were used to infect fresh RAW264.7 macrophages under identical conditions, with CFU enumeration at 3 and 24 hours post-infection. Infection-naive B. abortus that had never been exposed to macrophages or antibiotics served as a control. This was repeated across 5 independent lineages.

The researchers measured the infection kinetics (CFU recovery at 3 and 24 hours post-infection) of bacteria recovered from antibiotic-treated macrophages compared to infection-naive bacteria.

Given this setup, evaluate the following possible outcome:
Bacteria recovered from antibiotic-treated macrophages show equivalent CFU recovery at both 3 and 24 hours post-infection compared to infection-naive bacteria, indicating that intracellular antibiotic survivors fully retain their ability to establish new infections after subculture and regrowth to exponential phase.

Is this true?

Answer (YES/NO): YES